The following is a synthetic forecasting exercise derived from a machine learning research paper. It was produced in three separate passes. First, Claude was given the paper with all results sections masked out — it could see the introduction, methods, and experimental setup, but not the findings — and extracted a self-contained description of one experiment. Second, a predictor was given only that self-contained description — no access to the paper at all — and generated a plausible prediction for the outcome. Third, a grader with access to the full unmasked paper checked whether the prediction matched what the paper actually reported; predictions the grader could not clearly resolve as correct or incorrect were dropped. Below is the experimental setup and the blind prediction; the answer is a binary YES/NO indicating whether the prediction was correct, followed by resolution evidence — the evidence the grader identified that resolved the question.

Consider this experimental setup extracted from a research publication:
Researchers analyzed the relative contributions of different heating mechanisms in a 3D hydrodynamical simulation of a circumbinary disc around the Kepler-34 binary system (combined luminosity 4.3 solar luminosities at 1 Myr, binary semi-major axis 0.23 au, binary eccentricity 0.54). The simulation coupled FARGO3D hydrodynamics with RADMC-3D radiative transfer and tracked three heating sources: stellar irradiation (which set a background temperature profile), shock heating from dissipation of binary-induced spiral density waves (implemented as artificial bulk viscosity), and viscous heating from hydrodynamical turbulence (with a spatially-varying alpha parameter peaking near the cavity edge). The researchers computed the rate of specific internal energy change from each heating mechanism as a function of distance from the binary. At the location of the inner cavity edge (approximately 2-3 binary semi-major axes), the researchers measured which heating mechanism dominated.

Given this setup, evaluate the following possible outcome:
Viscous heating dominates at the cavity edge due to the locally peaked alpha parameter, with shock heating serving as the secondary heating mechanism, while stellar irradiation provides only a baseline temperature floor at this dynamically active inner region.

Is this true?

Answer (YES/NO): NO